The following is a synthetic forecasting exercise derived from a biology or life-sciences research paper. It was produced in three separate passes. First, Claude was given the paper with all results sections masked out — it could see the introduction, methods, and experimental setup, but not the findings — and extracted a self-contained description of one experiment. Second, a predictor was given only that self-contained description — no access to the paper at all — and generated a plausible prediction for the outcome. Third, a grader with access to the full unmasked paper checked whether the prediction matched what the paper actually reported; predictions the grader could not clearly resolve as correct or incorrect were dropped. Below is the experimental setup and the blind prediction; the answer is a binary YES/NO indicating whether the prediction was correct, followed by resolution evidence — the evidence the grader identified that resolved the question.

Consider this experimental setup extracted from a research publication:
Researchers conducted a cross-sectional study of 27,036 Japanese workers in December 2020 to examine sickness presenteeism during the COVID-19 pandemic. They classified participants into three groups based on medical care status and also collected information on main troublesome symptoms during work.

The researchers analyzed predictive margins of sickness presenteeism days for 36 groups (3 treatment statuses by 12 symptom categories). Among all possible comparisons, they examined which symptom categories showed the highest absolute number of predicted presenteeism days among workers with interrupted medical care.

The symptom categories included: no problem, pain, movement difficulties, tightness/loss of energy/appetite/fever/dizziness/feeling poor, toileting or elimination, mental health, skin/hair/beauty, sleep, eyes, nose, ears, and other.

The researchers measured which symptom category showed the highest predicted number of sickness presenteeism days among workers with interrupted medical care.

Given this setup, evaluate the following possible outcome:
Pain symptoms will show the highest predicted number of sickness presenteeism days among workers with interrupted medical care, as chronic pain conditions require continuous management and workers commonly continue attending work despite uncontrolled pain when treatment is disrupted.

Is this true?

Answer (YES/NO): NO